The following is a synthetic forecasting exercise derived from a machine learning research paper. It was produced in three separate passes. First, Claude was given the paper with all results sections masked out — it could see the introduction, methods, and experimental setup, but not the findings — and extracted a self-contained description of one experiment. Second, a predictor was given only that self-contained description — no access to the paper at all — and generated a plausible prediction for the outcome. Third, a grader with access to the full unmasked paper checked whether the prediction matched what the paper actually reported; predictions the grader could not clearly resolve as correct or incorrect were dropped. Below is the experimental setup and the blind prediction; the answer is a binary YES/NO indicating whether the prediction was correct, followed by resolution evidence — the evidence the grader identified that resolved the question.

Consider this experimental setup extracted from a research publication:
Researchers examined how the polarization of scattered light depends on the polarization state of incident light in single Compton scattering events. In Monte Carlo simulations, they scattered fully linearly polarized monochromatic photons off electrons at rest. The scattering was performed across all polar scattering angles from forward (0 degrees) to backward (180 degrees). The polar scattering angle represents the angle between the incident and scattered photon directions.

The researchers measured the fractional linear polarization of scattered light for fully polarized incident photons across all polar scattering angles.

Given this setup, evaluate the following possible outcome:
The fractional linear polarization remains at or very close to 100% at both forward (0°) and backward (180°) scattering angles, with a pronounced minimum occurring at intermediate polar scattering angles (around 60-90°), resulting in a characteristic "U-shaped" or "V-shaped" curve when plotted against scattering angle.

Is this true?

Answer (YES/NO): NO